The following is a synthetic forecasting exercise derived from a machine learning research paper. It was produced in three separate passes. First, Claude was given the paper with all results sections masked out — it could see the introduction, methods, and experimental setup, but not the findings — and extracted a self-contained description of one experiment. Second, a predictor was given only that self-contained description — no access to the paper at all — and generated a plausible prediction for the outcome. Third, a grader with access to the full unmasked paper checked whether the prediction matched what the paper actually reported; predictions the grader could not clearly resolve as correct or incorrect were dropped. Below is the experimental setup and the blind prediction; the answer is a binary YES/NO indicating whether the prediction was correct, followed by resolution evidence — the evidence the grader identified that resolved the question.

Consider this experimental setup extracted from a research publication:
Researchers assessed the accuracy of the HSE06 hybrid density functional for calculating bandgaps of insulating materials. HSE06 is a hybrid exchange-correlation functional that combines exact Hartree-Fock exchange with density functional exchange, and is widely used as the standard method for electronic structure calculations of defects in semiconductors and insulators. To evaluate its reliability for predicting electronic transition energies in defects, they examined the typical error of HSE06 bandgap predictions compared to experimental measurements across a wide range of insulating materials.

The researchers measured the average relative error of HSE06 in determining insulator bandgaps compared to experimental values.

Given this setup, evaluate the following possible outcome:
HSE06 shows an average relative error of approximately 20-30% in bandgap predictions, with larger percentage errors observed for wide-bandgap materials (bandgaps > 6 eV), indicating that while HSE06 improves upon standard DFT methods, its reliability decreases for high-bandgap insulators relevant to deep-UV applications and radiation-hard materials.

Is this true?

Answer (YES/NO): NO